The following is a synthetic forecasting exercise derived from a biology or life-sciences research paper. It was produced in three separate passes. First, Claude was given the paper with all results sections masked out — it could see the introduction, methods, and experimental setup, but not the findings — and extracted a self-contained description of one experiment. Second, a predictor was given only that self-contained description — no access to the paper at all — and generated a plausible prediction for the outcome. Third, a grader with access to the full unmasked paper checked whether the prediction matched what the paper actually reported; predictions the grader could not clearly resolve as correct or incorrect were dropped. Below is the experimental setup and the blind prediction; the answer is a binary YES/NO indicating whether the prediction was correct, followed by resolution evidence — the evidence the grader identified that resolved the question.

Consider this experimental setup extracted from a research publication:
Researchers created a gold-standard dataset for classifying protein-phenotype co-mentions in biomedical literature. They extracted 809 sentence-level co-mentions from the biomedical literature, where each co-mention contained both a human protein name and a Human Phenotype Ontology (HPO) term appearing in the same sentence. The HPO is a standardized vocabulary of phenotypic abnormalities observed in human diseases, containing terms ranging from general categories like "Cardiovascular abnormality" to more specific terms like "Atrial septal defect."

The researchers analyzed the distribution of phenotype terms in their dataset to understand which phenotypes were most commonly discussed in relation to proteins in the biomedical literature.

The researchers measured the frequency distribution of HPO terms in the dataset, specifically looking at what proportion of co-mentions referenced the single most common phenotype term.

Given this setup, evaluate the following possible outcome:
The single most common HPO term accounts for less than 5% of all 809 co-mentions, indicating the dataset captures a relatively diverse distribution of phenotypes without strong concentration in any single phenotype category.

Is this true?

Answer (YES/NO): NO